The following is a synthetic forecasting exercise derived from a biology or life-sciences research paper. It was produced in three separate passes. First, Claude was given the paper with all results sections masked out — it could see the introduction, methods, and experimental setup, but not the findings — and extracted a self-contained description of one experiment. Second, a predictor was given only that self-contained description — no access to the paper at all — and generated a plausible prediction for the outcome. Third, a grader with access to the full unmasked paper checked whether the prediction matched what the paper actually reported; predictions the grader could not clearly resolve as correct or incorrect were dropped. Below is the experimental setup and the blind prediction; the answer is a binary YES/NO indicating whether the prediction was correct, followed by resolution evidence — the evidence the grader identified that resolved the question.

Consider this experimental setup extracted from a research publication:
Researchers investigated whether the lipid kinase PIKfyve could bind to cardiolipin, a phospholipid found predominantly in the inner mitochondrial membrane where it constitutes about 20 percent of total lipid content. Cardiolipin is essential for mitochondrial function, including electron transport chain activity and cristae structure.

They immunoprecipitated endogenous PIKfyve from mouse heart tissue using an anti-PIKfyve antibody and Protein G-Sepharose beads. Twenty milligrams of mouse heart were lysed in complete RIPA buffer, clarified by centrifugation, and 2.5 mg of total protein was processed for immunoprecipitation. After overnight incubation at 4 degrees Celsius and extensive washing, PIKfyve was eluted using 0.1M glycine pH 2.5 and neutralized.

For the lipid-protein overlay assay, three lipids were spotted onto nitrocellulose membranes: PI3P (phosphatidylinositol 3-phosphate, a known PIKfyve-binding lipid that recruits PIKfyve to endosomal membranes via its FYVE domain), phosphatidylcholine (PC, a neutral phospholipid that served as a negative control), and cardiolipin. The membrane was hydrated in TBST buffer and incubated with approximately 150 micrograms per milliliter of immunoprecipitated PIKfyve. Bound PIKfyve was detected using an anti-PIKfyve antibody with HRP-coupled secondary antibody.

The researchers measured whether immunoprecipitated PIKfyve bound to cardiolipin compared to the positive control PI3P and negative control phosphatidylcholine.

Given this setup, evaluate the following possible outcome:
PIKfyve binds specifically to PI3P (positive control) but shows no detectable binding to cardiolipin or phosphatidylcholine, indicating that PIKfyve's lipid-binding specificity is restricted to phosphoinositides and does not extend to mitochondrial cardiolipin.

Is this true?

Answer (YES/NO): YES